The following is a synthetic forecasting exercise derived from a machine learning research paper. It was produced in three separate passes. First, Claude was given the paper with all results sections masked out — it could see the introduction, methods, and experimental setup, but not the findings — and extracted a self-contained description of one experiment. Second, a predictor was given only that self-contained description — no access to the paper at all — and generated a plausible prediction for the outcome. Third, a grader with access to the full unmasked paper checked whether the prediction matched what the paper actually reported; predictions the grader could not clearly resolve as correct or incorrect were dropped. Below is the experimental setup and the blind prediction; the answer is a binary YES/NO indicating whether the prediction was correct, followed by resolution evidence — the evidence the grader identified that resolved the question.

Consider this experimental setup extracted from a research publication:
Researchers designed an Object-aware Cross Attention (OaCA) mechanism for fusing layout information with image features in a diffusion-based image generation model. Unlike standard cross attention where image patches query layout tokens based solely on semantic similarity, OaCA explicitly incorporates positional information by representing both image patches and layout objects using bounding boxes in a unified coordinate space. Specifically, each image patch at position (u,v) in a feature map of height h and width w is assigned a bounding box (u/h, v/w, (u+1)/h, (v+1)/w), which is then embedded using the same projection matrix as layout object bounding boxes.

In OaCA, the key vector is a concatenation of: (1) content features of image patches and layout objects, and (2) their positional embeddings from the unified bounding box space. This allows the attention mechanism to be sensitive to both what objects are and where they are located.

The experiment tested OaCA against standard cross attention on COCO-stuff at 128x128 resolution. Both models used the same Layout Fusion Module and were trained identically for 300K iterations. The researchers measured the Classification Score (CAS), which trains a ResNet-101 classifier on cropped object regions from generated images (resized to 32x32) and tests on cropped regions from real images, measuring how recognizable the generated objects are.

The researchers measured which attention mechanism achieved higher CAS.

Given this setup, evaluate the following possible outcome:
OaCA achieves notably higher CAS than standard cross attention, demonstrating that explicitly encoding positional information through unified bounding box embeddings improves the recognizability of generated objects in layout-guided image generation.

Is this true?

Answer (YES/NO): NO